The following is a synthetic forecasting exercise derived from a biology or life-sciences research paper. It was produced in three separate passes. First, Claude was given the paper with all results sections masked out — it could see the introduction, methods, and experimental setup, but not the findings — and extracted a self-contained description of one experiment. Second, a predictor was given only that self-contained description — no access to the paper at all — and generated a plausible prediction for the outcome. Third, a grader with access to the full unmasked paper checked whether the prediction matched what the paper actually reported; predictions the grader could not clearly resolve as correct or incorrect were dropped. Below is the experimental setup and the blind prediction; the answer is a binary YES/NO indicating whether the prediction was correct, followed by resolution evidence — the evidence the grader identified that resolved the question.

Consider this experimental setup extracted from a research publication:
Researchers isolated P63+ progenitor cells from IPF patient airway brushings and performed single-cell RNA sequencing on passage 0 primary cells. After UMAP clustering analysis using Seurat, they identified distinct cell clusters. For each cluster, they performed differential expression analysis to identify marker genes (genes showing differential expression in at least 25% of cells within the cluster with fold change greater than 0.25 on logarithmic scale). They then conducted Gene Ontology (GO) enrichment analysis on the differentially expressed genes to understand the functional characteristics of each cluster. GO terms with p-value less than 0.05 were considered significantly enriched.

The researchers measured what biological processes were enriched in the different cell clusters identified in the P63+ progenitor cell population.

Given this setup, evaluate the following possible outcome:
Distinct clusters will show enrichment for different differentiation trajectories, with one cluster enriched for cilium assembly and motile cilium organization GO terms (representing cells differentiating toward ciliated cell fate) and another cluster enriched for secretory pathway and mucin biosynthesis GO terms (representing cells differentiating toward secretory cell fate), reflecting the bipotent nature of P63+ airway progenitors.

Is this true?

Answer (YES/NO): NO